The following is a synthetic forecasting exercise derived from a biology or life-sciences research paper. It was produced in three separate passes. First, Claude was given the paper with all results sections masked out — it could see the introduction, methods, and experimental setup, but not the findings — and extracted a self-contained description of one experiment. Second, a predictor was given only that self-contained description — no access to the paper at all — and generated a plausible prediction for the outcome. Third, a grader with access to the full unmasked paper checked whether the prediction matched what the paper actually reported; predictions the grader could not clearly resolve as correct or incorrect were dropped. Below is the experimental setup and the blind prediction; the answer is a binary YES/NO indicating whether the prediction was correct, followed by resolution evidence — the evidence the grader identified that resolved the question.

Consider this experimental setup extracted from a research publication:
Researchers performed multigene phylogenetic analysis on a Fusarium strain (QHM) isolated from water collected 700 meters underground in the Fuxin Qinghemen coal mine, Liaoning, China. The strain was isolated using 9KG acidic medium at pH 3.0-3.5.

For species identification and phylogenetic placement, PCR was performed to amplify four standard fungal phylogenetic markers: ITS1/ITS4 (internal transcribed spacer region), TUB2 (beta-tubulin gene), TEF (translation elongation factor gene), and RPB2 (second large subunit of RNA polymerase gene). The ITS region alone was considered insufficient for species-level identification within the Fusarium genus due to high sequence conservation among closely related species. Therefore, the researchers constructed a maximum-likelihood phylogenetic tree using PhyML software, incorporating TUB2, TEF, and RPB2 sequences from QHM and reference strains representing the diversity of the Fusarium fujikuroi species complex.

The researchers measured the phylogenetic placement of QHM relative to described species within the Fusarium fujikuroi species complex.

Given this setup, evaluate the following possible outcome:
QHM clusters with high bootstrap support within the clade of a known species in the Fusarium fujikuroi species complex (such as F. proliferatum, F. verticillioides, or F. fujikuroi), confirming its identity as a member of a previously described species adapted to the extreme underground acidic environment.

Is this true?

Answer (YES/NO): NO